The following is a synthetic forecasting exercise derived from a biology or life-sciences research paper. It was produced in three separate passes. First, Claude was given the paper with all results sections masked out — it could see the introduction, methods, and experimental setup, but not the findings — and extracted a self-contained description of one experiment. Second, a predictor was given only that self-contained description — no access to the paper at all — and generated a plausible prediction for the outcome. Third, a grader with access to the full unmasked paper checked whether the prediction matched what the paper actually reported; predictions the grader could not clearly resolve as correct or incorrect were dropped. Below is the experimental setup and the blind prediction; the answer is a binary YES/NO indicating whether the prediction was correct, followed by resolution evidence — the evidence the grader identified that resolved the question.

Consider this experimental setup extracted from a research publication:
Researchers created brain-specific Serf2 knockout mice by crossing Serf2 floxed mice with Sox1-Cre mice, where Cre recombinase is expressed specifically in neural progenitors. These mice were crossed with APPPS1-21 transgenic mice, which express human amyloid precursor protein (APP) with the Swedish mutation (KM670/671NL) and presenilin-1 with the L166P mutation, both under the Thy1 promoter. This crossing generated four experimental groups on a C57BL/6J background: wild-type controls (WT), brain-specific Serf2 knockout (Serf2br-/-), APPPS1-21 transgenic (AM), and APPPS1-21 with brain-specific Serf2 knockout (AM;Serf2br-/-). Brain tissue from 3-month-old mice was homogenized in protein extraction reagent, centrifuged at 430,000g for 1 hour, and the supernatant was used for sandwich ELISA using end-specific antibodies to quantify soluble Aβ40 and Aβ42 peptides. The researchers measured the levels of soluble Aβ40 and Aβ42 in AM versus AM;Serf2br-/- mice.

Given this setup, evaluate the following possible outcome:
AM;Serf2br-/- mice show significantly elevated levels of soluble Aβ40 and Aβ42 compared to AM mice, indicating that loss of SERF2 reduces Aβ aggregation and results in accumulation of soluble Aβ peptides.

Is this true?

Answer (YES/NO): NO